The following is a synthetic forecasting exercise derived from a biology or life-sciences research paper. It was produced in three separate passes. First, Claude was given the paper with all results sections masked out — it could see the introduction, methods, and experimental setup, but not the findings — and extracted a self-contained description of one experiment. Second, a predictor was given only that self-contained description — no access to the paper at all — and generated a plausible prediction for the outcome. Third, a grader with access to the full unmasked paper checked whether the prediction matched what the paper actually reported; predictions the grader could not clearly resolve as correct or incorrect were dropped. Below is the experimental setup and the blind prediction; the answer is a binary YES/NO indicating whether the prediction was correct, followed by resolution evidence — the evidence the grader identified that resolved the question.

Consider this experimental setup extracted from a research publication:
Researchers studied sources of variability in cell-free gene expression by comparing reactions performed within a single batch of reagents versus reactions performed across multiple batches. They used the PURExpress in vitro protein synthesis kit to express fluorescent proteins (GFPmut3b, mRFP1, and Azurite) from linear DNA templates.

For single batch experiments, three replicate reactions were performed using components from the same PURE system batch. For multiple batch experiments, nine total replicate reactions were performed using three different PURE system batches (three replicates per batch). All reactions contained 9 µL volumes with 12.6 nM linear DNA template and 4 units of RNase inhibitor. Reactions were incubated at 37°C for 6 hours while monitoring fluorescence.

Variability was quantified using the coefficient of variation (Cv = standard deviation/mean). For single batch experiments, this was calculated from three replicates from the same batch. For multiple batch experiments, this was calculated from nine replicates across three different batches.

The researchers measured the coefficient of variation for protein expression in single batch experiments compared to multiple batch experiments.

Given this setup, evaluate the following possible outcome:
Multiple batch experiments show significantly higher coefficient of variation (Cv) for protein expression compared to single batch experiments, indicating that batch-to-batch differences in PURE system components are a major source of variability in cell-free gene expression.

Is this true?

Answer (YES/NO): YES